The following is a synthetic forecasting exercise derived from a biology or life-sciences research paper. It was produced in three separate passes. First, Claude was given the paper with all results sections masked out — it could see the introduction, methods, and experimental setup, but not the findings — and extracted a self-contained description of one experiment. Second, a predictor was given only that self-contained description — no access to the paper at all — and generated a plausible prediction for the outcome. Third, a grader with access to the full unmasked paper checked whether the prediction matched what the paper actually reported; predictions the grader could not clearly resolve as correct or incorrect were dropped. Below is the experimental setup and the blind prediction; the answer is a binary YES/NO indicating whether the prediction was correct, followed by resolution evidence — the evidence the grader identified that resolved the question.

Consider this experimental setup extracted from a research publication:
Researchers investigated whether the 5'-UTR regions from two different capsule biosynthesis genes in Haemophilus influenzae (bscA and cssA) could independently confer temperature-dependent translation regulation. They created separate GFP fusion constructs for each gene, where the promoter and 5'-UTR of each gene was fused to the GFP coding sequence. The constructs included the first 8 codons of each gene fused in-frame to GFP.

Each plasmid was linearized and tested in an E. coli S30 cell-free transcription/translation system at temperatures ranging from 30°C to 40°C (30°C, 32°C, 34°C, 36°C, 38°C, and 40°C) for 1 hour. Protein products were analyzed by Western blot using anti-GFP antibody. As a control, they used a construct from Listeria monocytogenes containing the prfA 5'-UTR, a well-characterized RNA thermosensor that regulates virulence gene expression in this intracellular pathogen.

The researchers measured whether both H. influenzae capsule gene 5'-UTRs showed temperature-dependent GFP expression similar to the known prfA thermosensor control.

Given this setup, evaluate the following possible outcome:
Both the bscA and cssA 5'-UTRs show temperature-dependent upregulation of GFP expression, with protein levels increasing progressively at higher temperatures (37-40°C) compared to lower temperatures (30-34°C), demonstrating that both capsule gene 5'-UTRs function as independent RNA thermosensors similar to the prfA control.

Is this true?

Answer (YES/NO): NO